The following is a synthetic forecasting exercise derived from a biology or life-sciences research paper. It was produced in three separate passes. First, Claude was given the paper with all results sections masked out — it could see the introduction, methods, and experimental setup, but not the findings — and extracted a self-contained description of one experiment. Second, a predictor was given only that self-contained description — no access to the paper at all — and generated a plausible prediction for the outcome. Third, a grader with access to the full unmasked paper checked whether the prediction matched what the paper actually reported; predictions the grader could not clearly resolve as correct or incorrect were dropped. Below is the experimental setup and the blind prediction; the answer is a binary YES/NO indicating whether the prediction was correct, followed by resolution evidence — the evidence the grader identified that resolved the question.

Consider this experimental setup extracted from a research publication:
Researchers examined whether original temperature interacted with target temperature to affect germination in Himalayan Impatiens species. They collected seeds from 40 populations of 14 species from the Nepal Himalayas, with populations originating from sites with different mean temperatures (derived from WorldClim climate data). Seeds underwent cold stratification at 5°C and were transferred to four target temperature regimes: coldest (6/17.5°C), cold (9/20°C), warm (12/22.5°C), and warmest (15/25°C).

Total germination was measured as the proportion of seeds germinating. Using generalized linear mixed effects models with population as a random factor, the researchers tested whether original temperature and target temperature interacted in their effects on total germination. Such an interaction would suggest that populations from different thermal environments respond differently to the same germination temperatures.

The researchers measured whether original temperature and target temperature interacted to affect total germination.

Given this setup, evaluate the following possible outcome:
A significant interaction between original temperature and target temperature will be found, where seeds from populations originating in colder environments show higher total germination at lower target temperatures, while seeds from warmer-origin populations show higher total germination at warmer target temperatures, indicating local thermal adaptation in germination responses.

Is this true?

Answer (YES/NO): NO